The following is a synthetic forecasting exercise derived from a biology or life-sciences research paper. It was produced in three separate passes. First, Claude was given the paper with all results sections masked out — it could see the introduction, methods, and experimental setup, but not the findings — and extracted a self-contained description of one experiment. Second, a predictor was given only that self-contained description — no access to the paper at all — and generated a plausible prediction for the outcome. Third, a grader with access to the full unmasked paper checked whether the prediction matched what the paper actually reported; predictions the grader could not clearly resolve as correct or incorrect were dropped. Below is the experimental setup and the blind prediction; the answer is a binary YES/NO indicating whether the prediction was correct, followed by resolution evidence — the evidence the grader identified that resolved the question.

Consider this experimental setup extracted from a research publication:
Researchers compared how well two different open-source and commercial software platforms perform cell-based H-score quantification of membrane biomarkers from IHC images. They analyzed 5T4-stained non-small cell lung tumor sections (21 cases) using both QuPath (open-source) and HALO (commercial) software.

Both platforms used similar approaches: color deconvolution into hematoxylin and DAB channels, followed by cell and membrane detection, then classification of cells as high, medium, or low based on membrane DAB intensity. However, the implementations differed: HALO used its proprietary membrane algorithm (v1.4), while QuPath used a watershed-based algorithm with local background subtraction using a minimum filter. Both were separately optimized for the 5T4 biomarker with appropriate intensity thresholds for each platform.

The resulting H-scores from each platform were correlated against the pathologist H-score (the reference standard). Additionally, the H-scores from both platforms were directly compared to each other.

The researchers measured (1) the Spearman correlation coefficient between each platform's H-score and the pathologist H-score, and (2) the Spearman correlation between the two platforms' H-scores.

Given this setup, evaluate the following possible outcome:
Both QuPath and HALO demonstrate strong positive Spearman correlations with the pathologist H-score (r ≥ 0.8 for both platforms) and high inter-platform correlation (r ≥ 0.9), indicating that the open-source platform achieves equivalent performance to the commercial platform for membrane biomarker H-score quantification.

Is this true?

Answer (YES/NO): NO